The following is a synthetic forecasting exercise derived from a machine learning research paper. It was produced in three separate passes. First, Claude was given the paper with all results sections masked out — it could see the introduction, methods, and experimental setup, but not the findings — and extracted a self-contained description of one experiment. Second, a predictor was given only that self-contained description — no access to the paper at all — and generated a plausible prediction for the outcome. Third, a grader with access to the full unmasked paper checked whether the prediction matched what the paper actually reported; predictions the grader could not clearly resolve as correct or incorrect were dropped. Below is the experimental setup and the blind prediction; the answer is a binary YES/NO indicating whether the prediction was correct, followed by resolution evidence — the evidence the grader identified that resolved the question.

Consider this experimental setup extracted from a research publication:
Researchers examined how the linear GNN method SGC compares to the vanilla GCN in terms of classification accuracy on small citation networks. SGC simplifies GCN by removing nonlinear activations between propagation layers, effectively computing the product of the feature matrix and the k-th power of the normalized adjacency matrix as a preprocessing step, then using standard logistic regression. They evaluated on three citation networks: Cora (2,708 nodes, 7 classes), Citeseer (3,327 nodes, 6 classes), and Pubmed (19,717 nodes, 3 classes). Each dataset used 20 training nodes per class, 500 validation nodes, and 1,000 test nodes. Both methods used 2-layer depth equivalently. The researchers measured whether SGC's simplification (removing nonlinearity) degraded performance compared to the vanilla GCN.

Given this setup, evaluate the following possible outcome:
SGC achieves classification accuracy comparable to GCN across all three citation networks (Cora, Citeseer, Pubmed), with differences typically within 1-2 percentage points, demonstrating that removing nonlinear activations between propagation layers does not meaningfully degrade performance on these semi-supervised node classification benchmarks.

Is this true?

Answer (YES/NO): YES